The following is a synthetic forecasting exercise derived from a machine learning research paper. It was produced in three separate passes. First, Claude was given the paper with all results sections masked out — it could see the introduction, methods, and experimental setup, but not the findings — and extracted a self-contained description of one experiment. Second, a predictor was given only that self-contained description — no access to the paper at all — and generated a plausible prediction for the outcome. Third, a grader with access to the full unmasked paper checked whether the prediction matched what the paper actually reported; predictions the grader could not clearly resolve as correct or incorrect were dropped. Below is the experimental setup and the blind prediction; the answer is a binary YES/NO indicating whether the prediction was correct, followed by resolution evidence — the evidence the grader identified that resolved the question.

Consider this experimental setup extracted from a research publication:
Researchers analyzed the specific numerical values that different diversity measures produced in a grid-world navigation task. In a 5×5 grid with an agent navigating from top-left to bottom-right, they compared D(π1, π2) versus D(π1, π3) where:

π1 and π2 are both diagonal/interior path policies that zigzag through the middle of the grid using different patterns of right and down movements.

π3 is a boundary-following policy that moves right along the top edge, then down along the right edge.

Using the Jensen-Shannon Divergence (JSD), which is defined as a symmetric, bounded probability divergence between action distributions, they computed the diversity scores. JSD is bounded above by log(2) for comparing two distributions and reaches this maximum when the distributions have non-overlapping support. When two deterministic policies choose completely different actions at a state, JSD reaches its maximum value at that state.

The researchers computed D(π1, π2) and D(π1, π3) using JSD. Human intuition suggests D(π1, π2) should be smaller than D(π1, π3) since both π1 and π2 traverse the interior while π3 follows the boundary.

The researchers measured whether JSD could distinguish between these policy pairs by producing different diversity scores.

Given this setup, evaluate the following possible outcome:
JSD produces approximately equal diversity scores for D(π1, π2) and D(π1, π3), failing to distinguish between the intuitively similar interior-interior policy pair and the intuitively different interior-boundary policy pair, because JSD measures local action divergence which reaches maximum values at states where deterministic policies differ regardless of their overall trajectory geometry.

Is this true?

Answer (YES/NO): YES